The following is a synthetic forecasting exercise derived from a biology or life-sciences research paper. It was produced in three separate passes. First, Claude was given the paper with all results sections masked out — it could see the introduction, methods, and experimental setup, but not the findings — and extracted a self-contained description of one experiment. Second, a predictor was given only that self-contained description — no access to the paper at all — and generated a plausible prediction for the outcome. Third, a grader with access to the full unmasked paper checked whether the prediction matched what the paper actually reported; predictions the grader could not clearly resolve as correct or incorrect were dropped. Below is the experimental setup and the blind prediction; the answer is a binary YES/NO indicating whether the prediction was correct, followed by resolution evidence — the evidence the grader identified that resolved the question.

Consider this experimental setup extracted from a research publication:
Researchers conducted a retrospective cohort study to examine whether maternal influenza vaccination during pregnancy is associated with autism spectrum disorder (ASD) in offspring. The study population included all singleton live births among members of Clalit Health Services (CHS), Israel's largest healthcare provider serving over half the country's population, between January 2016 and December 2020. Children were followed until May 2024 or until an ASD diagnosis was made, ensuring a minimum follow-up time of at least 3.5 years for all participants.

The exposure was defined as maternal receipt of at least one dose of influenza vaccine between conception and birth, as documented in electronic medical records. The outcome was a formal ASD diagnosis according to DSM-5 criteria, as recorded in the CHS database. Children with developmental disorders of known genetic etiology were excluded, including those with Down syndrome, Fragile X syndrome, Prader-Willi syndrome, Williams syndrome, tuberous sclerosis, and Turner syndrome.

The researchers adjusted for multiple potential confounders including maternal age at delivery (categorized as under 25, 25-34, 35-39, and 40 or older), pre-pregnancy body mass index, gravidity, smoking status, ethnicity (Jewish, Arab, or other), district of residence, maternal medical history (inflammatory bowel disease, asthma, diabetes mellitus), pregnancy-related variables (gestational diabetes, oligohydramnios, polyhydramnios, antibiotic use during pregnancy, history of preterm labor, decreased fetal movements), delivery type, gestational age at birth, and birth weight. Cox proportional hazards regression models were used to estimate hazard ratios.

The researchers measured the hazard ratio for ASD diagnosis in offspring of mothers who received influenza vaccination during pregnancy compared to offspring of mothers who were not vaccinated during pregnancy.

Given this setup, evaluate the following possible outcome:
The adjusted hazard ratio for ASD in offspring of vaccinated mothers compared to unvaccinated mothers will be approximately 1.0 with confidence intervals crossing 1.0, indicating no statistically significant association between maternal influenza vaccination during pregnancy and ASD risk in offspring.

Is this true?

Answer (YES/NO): YES